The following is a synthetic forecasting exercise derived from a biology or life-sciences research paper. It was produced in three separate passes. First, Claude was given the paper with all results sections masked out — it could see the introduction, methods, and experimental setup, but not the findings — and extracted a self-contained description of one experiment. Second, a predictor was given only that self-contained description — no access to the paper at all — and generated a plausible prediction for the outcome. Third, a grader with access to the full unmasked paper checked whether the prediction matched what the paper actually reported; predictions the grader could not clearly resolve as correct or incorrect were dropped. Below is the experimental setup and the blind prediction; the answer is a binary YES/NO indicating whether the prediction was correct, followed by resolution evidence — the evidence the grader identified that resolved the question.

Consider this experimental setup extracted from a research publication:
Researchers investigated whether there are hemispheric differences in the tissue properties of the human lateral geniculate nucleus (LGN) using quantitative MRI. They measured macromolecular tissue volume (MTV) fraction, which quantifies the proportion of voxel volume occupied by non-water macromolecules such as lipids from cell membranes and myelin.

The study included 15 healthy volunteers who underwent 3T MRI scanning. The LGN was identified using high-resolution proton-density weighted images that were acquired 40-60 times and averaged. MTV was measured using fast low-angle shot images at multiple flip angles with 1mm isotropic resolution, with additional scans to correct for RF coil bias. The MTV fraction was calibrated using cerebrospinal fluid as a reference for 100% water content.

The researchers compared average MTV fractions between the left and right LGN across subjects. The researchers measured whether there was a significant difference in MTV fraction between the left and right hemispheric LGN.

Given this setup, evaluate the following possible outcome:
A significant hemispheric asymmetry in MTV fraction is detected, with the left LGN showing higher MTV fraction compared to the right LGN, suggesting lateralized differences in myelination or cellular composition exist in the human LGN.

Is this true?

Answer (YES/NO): YES